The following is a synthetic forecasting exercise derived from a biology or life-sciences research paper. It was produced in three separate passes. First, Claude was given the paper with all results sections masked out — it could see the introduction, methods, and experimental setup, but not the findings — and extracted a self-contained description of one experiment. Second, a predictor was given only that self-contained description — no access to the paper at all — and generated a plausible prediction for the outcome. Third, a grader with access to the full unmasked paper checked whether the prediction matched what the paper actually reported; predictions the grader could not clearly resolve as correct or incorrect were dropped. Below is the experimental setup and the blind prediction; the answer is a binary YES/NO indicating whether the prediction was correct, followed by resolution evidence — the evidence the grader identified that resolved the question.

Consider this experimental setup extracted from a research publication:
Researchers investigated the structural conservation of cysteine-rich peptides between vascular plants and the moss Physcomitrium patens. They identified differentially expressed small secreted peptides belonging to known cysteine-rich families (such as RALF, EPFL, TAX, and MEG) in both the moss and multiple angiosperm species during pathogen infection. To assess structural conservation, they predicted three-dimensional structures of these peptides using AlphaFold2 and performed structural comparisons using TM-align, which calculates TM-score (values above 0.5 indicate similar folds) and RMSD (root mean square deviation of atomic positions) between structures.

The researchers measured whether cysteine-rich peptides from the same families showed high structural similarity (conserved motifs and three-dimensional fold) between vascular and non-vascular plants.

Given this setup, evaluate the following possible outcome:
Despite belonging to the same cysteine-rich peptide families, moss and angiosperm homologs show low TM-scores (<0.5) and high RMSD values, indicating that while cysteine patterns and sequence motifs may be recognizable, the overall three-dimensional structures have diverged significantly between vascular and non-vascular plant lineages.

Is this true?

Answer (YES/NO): NO